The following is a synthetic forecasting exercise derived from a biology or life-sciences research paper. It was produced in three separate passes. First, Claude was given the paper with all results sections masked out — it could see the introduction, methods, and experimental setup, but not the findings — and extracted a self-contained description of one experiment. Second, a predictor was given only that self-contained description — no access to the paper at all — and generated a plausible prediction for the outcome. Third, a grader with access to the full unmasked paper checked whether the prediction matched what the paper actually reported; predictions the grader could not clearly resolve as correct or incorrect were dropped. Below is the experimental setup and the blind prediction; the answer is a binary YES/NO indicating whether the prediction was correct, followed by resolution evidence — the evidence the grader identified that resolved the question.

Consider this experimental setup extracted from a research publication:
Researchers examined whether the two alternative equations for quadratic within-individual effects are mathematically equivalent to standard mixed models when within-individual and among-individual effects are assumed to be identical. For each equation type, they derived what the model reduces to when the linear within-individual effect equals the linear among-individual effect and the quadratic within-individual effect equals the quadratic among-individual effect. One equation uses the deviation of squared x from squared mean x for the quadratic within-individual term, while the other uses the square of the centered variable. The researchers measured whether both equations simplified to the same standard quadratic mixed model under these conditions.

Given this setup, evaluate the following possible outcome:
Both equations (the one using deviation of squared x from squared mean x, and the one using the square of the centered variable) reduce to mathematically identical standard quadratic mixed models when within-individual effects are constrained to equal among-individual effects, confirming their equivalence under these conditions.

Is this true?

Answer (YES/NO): NO